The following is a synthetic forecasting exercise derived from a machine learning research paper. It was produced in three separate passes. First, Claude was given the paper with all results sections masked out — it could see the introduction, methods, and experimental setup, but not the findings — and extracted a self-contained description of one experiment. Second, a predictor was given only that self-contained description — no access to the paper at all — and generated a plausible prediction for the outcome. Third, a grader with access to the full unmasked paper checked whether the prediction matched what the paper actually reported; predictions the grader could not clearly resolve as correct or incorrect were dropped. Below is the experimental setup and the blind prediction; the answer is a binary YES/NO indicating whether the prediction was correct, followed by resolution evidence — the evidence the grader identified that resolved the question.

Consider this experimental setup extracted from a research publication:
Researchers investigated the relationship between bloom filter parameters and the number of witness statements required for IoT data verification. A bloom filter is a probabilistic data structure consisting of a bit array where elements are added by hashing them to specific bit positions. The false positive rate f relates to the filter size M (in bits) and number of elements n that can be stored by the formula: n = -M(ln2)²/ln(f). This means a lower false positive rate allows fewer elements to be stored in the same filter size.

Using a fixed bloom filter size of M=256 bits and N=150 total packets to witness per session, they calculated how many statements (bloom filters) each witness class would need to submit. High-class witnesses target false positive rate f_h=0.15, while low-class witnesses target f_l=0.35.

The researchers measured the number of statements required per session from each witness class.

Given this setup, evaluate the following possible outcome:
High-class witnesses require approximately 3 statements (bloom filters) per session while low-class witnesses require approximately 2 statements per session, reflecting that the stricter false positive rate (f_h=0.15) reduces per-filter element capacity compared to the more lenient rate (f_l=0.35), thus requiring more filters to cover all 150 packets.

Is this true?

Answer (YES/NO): YES